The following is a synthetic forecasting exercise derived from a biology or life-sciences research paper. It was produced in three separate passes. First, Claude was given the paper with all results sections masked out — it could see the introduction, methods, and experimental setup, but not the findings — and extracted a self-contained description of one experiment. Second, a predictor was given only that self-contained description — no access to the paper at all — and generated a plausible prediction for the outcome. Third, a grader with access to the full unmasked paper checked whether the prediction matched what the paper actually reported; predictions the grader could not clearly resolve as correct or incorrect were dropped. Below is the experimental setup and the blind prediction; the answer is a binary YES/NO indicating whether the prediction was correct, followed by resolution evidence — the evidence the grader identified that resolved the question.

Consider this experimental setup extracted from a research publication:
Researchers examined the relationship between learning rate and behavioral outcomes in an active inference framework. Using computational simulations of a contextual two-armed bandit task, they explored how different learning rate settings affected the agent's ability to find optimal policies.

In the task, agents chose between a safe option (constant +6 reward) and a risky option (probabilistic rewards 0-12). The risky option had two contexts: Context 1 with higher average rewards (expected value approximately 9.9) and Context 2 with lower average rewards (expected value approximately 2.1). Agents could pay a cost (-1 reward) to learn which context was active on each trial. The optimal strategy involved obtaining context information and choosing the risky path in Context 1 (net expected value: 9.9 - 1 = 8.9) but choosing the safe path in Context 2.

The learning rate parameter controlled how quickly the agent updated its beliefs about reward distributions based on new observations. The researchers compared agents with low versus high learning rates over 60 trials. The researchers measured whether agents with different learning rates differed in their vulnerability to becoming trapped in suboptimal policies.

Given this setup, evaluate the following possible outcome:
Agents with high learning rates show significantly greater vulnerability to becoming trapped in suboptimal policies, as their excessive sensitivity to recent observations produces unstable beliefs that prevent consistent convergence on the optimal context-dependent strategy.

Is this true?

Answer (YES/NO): NO